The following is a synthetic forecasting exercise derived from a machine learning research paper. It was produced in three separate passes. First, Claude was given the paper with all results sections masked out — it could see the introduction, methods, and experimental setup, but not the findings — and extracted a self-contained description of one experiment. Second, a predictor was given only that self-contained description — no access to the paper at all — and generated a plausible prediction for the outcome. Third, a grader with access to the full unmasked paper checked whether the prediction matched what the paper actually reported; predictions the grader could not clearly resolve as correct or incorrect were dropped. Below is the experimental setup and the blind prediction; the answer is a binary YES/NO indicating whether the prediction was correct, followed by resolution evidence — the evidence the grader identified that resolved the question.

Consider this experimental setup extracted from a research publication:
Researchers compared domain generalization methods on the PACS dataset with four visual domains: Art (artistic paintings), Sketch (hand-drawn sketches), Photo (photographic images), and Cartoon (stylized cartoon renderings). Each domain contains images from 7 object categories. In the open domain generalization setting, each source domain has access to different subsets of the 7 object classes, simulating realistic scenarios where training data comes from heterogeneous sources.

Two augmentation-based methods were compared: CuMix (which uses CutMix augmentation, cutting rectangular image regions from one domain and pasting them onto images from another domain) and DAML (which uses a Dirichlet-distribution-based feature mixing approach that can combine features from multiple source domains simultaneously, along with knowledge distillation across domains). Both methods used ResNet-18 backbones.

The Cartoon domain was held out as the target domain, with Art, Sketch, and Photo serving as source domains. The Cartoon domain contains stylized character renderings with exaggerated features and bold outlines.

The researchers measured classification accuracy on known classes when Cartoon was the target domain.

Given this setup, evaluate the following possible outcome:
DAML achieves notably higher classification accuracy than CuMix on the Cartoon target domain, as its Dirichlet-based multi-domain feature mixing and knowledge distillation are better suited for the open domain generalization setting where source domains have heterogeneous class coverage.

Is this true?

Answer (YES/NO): NO